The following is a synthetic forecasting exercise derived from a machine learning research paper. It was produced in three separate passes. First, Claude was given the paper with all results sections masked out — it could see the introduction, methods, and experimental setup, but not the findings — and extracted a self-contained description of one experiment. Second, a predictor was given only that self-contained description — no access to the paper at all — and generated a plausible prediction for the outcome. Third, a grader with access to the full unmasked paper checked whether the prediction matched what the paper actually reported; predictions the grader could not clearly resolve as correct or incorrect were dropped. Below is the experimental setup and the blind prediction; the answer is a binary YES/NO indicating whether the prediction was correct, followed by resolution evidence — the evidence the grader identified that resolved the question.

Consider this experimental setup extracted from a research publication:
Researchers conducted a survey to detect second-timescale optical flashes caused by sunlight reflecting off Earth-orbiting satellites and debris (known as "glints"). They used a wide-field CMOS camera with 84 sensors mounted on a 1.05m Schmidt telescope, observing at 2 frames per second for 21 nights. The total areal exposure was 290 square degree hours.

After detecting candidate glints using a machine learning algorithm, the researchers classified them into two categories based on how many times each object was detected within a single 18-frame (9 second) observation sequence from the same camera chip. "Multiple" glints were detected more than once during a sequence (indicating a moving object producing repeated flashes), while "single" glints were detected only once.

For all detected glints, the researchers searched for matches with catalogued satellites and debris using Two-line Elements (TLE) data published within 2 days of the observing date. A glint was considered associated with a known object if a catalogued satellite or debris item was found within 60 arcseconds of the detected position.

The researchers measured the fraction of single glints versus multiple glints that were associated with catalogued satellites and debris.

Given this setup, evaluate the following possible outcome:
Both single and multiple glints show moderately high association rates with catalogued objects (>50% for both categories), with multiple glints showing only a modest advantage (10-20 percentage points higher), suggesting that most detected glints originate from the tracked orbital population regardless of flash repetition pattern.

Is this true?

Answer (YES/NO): NO